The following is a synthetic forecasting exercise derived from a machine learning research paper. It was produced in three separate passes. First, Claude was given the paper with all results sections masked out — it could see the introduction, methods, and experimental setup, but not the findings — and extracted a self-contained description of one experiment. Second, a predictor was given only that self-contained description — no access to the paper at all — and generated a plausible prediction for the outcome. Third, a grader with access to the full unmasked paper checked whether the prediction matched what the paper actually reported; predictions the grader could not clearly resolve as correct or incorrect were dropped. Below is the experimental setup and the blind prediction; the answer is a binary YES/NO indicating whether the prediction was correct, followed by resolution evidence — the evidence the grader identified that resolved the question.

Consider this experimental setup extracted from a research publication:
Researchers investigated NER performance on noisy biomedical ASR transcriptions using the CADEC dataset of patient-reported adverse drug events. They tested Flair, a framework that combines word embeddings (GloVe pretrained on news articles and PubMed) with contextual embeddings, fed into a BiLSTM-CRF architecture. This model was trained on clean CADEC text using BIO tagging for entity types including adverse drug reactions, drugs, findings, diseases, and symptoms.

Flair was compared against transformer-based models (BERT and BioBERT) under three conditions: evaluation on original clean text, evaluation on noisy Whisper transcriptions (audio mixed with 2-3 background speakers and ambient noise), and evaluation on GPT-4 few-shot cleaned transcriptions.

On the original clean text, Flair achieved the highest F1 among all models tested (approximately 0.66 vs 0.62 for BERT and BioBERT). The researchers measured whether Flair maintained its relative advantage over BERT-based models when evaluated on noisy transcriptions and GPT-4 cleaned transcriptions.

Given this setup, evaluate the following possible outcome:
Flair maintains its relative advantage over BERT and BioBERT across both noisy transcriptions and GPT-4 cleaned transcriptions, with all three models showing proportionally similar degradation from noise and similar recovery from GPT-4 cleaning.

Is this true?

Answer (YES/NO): NO